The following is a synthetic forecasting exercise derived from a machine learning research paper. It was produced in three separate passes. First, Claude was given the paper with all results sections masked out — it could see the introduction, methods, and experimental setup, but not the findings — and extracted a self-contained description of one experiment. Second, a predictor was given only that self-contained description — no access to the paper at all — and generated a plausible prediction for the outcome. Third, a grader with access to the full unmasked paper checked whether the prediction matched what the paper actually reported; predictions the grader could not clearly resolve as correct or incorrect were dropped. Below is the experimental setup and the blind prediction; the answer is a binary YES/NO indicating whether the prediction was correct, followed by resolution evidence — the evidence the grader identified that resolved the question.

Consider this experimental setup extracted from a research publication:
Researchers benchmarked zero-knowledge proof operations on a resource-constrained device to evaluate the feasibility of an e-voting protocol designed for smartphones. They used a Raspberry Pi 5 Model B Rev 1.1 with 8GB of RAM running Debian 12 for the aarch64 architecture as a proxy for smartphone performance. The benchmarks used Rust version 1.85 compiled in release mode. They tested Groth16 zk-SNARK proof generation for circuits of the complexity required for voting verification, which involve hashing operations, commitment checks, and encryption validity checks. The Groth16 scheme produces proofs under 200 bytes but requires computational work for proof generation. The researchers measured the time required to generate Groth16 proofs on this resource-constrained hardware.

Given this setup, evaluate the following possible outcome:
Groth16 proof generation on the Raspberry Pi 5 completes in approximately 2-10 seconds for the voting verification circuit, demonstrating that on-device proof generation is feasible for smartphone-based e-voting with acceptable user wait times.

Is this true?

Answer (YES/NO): NO